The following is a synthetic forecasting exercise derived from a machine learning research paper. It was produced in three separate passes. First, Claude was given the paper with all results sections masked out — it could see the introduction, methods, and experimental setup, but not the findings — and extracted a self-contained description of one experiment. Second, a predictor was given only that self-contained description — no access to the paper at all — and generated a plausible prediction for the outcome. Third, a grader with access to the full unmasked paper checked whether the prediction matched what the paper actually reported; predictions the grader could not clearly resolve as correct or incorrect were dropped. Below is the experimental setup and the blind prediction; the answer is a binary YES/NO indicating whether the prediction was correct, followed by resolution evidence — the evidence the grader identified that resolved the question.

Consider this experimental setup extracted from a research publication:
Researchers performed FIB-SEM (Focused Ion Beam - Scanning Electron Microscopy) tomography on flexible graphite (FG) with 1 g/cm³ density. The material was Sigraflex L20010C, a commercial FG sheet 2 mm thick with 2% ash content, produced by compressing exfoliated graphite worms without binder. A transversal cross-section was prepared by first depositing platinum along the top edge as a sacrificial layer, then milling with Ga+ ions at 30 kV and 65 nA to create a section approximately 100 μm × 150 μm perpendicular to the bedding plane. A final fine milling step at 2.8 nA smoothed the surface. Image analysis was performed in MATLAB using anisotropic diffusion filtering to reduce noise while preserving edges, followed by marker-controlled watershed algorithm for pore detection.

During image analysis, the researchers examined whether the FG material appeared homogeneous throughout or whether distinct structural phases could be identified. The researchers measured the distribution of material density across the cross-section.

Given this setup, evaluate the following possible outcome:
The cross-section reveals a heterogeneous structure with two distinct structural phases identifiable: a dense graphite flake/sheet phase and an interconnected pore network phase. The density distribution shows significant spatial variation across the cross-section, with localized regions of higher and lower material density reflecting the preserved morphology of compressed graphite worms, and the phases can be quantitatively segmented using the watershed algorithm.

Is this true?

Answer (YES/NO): NO